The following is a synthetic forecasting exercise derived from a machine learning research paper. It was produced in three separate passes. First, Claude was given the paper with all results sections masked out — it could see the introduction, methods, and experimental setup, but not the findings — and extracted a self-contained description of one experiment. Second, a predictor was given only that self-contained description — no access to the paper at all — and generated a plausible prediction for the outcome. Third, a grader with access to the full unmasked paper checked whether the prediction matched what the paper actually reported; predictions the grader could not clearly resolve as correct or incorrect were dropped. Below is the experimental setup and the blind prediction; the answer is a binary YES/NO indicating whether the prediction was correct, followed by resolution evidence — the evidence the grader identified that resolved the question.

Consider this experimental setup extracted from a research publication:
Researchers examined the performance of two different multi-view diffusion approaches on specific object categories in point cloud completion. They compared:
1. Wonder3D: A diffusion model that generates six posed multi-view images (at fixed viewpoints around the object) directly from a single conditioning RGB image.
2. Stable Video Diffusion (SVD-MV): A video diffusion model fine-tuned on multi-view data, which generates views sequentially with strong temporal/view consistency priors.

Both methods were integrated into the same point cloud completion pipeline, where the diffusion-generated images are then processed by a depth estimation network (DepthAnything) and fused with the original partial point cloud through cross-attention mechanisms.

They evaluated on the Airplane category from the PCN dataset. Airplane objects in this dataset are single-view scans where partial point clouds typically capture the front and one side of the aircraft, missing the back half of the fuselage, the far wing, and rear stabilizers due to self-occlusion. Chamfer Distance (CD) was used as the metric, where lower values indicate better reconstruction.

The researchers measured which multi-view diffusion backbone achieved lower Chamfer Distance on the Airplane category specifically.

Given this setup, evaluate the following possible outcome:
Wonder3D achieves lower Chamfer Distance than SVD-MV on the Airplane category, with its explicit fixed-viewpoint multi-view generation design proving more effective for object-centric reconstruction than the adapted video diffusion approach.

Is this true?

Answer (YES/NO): NO